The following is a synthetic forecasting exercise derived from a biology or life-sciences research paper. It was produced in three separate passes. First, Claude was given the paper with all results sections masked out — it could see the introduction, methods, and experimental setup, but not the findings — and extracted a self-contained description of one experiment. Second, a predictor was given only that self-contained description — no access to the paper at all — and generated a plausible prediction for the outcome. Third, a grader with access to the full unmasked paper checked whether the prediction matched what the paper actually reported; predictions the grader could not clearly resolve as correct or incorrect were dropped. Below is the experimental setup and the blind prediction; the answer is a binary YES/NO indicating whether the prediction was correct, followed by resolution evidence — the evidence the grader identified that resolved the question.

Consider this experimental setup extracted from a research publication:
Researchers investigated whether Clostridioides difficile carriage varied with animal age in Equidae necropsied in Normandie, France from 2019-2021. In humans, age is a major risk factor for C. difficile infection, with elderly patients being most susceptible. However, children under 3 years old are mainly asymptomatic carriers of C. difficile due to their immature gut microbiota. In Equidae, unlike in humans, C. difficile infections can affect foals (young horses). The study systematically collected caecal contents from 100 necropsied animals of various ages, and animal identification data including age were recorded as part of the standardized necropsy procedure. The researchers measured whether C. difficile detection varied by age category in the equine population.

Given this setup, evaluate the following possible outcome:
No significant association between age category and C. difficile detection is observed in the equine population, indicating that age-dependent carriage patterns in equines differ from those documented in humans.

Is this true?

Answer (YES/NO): YES